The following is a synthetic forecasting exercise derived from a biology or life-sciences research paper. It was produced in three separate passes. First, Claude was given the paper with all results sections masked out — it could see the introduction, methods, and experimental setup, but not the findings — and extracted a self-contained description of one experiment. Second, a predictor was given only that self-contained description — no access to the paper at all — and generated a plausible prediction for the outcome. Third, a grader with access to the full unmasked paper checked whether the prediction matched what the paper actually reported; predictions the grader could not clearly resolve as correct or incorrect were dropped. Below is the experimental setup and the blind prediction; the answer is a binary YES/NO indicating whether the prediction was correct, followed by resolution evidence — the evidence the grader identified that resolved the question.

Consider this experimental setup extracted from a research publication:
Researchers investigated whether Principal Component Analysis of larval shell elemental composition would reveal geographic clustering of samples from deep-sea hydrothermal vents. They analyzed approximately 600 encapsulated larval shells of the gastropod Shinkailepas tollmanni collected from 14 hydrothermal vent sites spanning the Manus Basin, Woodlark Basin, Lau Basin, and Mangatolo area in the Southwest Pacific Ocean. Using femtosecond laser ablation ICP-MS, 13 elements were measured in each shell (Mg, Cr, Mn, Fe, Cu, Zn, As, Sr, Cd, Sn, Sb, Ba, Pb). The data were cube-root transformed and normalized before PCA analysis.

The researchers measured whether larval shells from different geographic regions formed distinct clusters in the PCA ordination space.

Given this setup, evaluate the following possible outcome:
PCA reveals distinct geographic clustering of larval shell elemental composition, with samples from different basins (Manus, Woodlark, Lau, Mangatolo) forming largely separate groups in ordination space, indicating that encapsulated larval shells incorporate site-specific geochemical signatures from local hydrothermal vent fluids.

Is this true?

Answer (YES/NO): NO